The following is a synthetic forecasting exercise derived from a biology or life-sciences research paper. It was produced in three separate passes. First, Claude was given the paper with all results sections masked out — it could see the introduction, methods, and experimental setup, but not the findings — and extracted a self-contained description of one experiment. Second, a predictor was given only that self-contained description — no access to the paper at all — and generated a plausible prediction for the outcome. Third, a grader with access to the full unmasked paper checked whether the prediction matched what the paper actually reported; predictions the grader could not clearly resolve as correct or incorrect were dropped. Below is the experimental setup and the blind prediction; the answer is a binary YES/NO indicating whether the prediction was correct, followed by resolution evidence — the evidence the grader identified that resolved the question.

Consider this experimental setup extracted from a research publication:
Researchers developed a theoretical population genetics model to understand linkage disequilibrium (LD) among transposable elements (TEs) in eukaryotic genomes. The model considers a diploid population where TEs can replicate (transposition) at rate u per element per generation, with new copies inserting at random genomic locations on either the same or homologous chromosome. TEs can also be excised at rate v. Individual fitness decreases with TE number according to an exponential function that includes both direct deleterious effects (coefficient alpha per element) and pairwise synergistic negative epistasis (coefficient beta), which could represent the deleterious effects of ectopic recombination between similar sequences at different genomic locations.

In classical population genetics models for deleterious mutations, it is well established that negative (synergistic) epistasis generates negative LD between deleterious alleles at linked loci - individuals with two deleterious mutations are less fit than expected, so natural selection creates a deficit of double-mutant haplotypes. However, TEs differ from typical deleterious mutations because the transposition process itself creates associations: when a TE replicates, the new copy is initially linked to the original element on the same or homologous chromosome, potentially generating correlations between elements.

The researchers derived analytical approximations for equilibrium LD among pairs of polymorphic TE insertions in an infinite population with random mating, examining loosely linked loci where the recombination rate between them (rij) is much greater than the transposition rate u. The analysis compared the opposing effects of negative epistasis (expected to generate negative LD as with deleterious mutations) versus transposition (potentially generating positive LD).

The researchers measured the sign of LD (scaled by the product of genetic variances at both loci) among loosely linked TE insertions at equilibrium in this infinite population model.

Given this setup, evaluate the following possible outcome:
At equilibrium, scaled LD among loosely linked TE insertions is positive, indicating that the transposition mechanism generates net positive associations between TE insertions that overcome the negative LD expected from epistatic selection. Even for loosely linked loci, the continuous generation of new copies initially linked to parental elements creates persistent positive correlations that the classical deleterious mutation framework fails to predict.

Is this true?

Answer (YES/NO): YES